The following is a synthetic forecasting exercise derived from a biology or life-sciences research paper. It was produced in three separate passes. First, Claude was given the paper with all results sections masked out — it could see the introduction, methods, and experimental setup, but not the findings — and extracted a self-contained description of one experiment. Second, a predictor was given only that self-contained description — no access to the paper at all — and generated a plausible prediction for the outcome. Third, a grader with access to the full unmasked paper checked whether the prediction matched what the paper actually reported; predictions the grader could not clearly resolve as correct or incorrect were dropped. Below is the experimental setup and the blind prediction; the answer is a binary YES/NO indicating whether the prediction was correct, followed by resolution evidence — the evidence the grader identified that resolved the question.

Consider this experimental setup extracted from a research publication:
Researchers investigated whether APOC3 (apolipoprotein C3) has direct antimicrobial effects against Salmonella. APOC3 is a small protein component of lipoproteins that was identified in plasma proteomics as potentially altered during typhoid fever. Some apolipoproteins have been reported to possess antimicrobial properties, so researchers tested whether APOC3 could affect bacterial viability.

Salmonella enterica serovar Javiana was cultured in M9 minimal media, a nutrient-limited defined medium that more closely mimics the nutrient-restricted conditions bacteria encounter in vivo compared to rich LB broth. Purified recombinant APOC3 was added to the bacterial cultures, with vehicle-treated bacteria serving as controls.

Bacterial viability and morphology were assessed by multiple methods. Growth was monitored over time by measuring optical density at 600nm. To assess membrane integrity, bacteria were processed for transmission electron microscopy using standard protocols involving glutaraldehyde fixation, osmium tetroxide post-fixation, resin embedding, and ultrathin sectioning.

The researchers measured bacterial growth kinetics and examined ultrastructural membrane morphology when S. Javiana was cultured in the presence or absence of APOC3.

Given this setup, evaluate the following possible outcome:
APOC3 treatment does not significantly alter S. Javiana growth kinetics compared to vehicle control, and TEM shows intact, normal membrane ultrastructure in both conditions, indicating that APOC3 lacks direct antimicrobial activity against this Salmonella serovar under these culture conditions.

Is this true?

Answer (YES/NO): YES